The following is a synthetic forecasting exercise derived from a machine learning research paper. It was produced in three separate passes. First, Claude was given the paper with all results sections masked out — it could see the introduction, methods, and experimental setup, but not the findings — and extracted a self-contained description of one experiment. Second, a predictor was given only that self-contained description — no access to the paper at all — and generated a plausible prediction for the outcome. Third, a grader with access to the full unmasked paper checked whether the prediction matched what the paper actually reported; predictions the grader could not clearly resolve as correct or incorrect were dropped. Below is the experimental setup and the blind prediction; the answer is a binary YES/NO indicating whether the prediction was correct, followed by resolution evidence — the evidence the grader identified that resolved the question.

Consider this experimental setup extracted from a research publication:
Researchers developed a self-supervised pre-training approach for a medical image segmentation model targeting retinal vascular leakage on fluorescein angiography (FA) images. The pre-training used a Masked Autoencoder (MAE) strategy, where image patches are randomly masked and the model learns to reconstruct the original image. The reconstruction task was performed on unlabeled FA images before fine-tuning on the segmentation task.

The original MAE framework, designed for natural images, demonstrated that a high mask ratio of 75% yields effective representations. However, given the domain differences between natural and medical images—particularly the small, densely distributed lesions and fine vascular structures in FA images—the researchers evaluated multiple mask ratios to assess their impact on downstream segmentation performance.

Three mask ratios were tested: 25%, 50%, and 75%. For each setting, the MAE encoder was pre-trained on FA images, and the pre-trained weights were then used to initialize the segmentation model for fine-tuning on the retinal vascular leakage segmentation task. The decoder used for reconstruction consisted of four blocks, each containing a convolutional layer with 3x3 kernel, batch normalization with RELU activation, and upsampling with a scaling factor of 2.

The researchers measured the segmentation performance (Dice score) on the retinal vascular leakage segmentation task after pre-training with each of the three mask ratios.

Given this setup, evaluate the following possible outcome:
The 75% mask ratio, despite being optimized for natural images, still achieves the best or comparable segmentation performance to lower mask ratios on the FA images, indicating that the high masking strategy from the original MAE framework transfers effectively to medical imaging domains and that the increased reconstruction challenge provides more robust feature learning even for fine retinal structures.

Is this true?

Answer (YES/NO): NO